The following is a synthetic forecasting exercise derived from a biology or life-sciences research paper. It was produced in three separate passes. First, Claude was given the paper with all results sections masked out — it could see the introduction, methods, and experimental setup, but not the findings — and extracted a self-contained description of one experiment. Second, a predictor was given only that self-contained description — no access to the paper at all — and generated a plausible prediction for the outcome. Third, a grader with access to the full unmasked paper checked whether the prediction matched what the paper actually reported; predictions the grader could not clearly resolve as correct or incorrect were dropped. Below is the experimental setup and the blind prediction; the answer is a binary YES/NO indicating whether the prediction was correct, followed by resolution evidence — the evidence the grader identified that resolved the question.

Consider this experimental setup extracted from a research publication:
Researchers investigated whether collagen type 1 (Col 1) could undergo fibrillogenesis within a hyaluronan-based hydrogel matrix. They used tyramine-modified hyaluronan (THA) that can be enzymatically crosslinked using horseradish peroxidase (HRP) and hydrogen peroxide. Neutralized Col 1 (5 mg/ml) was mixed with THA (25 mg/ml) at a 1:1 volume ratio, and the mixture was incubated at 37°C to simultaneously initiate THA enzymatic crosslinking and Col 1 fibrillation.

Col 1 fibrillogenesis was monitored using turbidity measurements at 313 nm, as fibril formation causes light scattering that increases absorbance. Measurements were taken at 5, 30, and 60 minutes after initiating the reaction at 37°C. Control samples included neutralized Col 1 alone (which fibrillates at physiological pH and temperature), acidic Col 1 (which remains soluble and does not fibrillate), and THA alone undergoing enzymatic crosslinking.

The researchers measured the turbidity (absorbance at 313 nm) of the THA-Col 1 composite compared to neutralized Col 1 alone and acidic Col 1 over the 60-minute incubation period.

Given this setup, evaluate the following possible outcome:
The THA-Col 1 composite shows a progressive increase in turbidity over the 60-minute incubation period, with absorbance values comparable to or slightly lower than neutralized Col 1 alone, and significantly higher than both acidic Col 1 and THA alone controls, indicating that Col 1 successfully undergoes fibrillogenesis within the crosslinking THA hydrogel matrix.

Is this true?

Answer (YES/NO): NO